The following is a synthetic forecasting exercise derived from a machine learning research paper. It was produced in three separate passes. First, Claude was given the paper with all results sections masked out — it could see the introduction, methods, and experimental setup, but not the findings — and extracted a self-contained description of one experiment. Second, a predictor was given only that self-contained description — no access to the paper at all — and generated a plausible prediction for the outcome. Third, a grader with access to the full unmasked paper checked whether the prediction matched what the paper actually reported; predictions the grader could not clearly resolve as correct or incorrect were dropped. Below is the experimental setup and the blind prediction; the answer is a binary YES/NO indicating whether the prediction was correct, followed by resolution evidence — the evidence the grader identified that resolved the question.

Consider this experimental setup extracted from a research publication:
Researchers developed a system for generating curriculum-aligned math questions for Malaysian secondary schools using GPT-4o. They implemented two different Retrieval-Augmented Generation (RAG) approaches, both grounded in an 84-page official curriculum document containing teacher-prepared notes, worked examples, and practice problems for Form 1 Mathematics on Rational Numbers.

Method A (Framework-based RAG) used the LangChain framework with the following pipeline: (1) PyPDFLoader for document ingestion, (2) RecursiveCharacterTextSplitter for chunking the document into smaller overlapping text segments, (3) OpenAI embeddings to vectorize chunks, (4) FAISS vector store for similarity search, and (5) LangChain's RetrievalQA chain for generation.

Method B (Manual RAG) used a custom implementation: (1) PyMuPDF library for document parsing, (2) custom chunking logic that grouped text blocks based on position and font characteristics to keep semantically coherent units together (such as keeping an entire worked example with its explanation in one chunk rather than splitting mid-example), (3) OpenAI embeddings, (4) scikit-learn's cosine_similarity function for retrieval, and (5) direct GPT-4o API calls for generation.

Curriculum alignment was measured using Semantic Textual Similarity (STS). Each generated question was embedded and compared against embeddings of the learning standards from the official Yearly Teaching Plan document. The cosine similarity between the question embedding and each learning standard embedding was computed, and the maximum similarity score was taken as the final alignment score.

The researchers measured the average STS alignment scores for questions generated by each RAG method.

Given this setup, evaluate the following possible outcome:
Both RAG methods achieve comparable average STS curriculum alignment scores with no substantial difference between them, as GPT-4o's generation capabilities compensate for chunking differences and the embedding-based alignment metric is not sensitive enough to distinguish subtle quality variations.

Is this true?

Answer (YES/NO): NO